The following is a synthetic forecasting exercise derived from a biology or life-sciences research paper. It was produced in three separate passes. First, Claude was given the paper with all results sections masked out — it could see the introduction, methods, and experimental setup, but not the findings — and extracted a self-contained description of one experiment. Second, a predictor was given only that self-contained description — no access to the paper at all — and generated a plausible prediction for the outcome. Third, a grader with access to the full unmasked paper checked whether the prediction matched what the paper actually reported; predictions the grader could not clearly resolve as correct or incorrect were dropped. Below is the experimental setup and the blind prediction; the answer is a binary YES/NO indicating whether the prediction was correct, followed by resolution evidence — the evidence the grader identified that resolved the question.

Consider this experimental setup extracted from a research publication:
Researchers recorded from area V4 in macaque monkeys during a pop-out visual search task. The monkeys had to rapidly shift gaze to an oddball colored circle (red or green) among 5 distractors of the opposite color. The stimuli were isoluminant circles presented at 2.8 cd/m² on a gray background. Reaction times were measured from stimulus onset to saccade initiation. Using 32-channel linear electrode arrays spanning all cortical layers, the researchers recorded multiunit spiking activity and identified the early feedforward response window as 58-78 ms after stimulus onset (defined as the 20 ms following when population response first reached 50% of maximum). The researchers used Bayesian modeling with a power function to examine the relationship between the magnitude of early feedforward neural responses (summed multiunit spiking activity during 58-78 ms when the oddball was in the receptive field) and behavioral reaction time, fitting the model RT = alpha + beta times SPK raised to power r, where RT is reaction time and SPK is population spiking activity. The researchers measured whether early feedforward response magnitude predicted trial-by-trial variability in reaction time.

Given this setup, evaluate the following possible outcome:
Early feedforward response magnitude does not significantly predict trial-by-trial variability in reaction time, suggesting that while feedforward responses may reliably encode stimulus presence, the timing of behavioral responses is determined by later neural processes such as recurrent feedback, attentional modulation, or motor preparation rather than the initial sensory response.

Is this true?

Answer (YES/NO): NO